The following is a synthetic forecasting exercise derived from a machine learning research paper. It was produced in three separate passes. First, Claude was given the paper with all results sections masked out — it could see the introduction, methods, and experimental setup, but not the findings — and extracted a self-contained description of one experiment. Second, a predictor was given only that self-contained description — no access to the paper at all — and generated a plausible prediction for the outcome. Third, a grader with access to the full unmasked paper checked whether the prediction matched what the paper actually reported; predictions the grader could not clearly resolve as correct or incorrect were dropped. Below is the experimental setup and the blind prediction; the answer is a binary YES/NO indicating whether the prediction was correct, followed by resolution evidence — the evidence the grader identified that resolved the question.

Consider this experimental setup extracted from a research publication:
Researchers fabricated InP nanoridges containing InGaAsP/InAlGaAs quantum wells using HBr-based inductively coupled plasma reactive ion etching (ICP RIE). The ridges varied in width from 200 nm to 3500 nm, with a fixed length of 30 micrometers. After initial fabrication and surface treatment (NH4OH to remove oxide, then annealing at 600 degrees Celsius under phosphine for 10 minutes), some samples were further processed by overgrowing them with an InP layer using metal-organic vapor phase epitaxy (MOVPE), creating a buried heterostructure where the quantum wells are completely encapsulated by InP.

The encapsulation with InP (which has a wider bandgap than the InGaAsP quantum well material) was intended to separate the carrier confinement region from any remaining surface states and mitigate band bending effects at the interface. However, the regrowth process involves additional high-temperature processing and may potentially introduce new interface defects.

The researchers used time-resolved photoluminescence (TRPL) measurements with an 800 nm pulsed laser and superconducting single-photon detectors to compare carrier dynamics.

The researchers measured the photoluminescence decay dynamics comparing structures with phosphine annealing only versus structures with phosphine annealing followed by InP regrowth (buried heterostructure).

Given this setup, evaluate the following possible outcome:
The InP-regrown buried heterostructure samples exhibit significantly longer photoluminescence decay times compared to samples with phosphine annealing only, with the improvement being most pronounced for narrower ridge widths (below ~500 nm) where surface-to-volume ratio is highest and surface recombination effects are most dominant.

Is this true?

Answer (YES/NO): YES